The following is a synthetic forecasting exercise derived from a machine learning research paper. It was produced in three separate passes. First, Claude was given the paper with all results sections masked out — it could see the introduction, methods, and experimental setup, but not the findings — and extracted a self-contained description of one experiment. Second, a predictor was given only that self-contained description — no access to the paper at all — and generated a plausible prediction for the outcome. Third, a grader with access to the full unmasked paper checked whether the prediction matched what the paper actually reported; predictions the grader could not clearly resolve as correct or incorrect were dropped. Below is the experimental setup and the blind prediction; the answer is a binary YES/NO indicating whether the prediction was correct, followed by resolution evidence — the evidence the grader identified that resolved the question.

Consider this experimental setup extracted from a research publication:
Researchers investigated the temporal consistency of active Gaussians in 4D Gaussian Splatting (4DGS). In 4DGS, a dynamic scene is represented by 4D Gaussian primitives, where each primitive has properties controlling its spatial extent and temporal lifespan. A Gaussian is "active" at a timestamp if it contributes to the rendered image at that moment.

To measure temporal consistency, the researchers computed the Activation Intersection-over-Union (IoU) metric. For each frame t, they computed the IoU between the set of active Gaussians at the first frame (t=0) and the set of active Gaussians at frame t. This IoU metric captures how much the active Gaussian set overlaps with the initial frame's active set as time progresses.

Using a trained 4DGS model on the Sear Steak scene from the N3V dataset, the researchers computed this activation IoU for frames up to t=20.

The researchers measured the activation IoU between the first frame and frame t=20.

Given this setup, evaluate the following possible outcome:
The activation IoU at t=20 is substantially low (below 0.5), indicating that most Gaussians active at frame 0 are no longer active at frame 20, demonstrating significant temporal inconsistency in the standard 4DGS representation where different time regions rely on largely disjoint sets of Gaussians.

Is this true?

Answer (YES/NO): NO